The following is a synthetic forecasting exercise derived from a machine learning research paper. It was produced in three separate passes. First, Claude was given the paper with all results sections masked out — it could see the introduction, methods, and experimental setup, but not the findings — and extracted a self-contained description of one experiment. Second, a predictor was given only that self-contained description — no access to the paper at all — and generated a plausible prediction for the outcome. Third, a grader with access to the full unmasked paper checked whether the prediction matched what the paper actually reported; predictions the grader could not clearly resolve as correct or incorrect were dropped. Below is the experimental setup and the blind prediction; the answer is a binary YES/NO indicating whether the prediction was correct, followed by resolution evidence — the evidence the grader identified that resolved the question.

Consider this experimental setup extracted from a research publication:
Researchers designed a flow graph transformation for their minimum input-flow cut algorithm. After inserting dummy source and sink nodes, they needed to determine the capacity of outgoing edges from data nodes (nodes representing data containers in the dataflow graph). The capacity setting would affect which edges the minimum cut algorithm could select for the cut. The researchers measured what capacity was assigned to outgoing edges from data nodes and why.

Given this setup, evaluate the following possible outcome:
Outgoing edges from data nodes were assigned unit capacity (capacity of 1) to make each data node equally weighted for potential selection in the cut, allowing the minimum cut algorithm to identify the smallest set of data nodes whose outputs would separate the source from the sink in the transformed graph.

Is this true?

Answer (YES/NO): NO